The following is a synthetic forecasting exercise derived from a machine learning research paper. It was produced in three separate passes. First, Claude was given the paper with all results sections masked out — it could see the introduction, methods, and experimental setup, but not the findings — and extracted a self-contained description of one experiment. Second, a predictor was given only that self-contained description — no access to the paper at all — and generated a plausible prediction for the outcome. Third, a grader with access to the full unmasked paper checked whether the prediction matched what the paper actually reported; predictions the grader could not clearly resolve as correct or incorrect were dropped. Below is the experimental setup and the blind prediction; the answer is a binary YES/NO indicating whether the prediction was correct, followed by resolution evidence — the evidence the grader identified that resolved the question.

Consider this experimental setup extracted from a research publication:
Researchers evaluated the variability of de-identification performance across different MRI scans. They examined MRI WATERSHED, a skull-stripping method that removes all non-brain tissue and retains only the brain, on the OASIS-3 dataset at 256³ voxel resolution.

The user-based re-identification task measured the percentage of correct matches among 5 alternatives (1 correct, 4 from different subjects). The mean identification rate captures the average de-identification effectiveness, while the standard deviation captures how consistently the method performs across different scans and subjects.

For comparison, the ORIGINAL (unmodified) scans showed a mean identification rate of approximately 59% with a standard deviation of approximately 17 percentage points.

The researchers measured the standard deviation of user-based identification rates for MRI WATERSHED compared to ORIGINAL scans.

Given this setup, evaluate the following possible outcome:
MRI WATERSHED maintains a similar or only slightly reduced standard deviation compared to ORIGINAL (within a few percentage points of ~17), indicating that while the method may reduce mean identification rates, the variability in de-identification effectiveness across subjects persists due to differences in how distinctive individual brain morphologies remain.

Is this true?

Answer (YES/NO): YES